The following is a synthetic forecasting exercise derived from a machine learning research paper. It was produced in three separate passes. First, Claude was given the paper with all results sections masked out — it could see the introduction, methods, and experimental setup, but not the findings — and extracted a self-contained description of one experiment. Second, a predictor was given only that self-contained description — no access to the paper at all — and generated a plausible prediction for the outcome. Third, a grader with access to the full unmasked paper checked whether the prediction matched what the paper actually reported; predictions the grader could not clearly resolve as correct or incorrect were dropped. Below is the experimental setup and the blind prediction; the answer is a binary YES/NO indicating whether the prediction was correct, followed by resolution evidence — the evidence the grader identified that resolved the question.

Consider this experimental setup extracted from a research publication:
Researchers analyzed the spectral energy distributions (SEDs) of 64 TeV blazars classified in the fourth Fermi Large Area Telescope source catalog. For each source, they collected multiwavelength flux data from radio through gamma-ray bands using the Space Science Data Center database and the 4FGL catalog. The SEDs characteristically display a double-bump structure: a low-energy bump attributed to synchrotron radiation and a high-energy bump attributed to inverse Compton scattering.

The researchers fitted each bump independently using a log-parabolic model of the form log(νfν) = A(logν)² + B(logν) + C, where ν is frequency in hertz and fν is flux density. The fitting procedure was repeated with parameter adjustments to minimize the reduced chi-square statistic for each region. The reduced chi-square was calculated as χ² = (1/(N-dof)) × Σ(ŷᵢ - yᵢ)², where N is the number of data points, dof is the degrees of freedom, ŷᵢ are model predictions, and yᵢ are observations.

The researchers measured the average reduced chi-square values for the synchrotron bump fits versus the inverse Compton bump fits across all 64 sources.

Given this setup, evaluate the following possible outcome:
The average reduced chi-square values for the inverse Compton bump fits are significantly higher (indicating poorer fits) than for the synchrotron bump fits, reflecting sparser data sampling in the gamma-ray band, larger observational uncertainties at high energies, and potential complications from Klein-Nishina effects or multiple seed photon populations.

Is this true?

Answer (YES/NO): YES